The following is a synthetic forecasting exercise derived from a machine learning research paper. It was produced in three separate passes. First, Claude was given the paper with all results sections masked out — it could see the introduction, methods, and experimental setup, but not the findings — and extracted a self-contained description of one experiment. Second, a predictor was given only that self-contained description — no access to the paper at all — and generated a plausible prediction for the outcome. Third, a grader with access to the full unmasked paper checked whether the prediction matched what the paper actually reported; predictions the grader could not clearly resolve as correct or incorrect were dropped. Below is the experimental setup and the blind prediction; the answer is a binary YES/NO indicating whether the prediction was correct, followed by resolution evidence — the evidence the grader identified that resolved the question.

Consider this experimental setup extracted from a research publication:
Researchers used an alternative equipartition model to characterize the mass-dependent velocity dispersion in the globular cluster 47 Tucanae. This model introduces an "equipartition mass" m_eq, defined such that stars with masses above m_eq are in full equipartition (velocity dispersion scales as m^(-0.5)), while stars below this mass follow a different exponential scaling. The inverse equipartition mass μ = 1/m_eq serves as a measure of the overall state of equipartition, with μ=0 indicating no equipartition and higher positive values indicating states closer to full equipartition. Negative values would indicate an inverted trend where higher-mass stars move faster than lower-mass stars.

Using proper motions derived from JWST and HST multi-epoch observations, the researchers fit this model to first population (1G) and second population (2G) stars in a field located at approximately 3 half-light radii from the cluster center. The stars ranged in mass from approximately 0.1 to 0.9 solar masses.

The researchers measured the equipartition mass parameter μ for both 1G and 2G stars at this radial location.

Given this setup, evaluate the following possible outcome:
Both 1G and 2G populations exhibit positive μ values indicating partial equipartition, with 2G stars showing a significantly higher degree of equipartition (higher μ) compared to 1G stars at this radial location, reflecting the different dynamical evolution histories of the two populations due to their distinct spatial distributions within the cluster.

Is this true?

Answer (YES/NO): NO